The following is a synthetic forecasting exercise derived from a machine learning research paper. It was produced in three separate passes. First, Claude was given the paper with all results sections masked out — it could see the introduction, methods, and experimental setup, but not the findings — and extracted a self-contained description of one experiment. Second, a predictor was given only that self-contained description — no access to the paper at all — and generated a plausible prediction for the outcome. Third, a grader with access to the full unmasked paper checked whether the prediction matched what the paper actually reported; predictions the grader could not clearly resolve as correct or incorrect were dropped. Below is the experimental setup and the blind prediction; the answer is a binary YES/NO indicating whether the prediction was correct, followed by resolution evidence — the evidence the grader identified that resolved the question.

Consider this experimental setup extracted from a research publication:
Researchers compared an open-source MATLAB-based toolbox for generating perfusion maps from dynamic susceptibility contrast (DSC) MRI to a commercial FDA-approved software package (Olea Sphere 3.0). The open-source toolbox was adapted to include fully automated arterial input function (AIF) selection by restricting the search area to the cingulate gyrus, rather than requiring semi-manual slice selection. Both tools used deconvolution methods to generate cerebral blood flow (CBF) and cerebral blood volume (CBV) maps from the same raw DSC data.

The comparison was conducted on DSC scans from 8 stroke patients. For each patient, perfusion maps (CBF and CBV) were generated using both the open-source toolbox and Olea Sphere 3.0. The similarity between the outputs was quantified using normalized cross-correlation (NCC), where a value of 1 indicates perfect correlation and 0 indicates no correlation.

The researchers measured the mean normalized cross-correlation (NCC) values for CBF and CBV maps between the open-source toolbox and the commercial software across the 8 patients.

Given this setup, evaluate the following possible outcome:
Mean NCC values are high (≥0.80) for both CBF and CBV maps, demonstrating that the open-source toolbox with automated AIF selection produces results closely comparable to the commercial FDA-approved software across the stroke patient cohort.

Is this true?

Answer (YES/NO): YES